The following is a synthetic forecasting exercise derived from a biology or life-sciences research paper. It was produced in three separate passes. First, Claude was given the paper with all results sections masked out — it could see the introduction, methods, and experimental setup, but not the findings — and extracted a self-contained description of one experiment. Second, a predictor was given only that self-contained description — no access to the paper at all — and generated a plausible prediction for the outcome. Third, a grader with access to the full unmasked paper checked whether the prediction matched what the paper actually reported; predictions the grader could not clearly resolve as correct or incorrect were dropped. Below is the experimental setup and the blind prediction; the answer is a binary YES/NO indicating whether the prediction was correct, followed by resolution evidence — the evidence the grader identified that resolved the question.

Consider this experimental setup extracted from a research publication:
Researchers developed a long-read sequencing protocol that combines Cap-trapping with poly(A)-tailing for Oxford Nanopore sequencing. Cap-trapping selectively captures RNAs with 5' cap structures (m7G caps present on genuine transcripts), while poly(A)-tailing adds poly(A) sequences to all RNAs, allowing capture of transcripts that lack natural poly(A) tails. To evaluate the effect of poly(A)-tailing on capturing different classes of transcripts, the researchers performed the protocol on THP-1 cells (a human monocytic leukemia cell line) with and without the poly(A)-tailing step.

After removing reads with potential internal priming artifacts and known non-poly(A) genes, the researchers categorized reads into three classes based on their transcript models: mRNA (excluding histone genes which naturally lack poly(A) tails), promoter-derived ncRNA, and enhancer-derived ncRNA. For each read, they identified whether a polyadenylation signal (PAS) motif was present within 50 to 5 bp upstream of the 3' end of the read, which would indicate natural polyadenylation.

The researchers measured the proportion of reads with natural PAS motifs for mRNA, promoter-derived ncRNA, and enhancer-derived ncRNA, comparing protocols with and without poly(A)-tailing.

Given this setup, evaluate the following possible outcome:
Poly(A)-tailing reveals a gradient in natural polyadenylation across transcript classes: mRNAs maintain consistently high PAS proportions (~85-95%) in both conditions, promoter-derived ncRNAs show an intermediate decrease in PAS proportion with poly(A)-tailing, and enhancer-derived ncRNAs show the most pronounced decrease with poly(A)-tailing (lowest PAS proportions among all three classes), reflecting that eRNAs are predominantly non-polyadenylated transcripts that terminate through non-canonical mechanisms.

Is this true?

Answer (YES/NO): NO